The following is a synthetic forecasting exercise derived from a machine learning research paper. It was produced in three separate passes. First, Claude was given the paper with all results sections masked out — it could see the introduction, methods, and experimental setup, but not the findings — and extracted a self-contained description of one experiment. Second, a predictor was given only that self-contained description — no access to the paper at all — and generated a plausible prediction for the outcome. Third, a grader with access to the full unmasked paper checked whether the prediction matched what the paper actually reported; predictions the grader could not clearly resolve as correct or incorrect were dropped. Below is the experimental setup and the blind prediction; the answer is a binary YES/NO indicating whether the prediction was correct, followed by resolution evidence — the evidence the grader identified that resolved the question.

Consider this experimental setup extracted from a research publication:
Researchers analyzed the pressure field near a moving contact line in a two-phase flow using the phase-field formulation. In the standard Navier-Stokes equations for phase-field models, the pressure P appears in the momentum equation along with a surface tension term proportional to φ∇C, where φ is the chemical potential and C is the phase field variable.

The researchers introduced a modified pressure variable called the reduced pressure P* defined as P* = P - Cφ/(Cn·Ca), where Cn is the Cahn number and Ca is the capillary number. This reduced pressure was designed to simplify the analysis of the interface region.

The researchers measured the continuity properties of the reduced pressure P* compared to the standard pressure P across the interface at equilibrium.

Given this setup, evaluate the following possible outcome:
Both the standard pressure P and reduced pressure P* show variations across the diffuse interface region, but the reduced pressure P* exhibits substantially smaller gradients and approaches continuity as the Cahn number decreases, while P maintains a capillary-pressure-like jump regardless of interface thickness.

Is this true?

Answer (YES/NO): NO